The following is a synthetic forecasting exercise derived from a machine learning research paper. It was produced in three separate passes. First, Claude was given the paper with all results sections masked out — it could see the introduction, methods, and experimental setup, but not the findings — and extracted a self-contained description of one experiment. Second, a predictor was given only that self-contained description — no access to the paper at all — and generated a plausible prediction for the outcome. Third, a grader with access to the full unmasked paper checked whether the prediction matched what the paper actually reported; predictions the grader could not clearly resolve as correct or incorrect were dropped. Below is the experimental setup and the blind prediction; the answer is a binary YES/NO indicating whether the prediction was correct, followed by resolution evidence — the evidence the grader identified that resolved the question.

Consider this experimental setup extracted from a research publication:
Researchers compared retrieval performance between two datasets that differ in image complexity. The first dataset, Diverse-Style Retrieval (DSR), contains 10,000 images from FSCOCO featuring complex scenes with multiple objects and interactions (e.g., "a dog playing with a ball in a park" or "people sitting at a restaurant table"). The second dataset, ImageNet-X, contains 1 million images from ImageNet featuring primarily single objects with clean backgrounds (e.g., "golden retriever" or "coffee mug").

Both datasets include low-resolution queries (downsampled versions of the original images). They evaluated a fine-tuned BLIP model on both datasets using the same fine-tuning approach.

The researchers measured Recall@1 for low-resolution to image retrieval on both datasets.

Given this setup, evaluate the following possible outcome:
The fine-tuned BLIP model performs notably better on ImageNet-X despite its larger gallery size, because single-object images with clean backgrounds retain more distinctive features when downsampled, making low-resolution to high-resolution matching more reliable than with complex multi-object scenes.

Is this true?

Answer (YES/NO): YES